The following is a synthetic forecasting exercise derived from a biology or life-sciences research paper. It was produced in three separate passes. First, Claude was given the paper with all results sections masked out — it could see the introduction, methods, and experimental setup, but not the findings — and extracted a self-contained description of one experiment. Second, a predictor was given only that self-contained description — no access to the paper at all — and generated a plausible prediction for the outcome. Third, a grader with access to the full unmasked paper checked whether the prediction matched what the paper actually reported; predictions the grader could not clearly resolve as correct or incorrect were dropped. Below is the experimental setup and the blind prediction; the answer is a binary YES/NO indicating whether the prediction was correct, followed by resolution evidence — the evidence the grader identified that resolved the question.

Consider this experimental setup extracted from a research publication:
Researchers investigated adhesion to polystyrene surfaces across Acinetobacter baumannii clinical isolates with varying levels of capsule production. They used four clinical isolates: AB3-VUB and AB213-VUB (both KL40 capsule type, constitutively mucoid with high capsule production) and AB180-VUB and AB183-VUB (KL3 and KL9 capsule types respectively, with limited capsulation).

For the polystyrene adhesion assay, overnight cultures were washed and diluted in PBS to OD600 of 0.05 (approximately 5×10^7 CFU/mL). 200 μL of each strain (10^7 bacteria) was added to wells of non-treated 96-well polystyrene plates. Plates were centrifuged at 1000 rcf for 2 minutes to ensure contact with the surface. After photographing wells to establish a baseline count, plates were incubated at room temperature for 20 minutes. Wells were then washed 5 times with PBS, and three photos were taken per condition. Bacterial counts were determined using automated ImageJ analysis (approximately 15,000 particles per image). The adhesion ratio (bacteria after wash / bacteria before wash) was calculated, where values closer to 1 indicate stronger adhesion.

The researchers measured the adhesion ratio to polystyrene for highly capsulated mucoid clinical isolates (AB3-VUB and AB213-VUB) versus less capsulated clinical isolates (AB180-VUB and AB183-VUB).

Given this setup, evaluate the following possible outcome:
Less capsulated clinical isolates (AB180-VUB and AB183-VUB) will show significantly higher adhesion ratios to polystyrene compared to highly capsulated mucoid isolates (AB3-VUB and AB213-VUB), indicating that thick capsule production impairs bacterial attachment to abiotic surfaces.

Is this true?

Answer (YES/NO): NO